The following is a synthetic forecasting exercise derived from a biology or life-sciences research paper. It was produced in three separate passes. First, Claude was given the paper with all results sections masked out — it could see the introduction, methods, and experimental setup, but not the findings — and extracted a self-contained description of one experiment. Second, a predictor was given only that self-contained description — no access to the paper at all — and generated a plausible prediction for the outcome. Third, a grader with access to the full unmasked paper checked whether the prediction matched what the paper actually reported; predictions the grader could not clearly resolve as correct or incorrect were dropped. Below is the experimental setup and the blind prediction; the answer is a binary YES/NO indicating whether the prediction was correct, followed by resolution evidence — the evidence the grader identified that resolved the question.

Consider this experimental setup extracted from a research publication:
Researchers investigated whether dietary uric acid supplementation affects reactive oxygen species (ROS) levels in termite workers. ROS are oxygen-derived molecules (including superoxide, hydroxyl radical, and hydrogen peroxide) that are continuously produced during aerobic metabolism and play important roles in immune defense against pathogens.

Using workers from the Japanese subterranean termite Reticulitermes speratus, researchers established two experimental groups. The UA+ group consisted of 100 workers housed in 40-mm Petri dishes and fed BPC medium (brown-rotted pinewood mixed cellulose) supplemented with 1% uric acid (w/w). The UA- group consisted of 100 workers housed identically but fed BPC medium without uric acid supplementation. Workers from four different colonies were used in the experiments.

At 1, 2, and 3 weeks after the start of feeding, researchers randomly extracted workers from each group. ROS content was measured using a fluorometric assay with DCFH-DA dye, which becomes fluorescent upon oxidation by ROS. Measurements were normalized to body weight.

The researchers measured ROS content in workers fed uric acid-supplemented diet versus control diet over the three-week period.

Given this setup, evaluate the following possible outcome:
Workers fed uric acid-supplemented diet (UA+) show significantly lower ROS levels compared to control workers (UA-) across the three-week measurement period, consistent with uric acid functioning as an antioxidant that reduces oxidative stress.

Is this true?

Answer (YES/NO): YES